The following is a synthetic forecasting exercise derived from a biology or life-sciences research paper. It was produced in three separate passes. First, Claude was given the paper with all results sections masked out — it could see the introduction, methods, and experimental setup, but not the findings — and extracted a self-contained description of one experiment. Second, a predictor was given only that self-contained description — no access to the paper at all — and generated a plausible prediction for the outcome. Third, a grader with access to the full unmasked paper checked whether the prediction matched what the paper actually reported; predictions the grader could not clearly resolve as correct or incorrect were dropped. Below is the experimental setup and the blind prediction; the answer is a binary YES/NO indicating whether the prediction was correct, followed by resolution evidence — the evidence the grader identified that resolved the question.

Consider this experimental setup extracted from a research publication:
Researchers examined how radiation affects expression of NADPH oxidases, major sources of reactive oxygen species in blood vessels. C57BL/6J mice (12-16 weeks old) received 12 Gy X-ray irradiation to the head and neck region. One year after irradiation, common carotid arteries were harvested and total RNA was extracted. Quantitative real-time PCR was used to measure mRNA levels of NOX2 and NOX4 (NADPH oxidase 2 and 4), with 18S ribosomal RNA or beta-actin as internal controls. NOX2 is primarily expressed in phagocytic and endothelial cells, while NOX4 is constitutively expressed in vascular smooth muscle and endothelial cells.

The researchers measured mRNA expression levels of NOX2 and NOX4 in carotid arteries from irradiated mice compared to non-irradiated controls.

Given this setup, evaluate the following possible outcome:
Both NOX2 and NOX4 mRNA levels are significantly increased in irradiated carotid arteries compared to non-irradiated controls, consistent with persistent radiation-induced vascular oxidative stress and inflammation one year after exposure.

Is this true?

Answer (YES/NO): YES